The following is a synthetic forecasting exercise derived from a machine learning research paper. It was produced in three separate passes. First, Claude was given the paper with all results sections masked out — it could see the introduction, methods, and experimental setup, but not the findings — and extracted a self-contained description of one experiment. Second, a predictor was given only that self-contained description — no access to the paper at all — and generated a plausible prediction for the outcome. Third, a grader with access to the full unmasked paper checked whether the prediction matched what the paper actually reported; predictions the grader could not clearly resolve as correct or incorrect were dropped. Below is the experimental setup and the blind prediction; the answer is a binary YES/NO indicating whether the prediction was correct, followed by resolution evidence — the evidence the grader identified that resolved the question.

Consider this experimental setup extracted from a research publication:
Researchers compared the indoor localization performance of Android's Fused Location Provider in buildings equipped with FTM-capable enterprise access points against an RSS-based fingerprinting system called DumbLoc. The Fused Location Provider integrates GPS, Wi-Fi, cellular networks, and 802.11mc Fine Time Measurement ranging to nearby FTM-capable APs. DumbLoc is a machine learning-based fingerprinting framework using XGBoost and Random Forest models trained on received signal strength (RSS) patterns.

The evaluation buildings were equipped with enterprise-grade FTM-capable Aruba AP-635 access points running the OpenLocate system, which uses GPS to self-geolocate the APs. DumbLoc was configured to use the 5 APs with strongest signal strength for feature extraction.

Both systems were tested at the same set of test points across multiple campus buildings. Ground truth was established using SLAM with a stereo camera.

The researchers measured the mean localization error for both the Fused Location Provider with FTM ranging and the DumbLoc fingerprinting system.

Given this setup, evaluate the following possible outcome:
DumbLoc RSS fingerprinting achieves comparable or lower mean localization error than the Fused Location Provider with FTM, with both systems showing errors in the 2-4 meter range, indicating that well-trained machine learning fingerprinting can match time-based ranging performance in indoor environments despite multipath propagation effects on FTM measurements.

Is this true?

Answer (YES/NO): NO